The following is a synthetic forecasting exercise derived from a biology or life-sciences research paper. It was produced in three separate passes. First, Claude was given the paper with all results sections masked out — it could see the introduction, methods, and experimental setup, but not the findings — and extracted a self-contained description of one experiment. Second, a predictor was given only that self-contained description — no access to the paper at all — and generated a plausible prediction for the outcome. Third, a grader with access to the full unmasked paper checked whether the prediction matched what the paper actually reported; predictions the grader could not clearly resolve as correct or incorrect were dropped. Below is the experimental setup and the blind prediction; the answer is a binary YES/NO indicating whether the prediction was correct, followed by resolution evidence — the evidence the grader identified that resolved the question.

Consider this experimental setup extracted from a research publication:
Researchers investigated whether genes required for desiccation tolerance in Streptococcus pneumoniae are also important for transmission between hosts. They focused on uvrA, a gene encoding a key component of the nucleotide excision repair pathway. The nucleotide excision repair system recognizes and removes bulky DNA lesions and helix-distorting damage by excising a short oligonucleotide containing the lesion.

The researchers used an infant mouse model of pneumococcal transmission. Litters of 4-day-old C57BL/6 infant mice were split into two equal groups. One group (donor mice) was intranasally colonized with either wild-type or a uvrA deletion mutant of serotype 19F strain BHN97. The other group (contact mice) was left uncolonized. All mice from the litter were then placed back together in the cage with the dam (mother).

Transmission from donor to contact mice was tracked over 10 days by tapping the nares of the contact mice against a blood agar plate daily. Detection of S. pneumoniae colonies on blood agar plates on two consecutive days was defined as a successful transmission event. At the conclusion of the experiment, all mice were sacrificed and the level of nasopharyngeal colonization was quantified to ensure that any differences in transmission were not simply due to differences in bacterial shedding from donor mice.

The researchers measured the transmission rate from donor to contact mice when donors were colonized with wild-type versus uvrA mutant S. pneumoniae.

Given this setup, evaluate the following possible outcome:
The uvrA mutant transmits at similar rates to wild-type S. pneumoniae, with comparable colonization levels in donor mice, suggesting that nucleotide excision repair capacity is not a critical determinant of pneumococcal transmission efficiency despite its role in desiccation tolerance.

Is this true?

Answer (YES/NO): NO